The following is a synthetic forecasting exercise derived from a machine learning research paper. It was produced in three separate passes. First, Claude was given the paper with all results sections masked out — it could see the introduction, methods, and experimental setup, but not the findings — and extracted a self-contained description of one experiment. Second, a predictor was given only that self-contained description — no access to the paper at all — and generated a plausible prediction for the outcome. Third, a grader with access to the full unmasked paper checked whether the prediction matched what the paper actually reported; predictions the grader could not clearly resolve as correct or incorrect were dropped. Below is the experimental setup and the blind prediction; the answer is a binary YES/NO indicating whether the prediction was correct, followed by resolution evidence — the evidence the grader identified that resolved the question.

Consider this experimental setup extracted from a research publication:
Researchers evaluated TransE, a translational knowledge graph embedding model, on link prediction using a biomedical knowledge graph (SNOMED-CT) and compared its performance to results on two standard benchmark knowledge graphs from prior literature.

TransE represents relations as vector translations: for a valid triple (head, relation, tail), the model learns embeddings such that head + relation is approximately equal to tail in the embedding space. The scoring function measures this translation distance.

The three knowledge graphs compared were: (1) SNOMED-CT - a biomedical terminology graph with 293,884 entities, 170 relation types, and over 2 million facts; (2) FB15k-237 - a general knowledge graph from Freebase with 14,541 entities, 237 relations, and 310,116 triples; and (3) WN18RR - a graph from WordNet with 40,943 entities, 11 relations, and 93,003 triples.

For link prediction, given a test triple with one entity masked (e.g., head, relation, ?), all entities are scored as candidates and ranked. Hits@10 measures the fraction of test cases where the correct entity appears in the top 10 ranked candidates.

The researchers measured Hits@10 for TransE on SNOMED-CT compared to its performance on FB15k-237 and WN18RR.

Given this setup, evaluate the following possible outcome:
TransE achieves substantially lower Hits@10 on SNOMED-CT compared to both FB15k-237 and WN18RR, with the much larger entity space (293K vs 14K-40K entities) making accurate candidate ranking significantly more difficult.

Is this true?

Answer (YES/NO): NO